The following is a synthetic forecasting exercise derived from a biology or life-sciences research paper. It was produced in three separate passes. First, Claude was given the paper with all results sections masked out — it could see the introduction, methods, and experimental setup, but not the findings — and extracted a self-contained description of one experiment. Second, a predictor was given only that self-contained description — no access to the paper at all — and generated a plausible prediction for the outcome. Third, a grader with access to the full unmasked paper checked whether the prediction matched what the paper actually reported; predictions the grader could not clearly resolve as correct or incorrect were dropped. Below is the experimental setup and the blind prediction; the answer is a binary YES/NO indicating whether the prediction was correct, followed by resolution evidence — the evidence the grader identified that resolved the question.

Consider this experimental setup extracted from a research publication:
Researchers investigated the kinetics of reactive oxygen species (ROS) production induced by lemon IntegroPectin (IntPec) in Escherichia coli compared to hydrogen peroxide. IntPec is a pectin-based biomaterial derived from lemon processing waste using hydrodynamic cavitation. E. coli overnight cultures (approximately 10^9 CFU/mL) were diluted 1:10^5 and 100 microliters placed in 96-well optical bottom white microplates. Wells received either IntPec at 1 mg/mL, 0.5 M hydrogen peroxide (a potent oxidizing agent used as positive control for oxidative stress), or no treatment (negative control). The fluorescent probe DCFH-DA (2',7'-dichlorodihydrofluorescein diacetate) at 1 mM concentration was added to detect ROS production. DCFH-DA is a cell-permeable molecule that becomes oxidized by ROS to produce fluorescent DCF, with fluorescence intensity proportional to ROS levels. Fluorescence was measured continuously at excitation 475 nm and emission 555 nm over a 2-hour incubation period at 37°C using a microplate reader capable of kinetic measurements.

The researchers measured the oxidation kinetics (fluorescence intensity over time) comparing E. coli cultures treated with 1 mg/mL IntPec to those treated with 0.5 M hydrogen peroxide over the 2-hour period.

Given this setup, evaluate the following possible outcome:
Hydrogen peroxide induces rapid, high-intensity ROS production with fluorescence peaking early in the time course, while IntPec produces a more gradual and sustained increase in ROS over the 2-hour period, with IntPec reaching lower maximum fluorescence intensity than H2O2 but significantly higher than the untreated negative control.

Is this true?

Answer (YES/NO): NO